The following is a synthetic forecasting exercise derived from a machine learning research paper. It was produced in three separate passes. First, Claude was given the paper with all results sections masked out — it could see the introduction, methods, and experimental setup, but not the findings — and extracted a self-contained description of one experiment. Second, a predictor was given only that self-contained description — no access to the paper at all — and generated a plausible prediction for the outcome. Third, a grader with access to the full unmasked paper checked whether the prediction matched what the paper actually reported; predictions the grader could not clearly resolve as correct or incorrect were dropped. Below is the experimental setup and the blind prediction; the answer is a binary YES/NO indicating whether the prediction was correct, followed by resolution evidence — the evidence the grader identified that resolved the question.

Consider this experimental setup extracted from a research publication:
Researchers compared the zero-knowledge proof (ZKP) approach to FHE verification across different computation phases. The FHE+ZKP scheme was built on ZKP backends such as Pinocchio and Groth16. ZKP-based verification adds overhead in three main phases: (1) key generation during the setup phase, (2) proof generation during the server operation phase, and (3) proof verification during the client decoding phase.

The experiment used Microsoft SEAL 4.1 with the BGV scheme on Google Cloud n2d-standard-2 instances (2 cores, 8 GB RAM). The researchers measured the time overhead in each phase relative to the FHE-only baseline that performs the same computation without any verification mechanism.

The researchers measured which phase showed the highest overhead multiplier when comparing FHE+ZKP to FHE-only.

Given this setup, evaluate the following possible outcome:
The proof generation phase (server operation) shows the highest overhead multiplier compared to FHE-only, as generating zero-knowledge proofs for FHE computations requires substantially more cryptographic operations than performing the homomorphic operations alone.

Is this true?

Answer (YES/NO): YES